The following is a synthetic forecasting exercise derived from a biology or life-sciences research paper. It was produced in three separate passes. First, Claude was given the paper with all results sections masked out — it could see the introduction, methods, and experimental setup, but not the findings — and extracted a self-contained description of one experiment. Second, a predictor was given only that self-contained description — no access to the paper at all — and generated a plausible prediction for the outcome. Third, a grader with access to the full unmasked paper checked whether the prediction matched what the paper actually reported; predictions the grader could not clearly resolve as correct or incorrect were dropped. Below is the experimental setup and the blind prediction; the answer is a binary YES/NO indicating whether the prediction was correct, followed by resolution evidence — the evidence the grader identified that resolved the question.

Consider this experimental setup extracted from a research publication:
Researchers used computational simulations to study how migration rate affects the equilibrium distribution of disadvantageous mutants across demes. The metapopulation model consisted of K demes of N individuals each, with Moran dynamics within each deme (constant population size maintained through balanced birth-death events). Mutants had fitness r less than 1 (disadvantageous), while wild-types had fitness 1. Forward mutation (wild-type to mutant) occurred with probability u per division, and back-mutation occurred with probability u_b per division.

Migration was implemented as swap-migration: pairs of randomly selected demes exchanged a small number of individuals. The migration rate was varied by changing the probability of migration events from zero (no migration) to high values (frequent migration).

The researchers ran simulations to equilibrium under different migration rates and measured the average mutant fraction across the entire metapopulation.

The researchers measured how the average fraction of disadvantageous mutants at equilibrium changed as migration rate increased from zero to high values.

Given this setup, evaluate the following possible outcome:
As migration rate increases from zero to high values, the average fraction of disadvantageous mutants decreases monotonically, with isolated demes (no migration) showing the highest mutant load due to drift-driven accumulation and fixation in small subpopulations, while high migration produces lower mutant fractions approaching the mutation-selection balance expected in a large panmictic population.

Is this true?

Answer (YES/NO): YES